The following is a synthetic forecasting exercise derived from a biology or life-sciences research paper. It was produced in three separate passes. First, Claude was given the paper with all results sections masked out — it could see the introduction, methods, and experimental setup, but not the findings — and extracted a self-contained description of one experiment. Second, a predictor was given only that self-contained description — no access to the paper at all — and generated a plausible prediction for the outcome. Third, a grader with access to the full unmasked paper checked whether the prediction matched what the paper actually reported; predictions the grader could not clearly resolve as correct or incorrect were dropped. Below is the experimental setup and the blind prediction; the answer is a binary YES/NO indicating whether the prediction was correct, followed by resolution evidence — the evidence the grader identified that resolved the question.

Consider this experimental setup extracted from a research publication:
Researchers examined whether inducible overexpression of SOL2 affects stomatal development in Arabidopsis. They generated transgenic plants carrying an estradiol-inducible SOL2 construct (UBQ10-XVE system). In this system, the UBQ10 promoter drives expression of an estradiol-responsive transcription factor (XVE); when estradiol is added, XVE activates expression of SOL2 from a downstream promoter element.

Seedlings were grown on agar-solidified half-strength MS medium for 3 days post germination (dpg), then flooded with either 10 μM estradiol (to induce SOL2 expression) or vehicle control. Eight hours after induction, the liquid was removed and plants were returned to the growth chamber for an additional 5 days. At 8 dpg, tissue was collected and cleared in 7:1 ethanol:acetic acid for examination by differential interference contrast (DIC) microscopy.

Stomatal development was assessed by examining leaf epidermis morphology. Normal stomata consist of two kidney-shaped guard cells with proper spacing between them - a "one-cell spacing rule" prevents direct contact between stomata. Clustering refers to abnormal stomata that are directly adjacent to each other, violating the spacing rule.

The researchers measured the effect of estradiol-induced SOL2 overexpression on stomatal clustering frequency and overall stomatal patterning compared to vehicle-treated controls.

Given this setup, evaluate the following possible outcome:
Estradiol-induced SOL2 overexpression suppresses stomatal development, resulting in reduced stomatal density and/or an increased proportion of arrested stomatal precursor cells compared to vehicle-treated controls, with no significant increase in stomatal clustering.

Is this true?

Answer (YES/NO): NO